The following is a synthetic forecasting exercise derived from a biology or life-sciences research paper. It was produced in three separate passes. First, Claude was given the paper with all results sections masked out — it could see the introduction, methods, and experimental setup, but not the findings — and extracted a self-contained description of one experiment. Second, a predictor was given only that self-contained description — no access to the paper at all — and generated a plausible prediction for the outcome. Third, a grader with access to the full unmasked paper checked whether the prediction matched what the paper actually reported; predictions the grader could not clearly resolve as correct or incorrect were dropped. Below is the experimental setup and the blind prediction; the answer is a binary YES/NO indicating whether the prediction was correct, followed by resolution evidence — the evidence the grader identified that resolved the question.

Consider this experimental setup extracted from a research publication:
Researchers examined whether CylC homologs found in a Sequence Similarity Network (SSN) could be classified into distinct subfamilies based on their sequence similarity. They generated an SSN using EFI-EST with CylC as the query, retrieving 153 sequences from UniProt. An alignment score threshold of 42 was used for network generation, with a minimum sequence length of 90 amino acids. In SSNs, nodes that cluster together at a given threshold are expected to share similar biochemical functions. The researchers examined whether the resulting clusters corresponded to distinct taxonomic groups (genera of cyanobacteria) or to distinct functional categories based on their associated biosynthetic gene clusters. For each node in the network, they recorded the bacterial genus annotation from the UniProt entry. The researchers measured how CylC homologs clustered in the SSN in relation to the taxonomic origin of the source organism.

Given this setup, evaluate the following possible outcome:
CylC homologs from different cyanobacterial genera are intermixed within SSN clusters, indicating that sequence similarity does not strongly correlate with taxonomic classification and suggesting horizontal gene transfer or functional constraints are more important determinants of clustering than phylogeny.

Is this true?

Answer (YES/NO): NO